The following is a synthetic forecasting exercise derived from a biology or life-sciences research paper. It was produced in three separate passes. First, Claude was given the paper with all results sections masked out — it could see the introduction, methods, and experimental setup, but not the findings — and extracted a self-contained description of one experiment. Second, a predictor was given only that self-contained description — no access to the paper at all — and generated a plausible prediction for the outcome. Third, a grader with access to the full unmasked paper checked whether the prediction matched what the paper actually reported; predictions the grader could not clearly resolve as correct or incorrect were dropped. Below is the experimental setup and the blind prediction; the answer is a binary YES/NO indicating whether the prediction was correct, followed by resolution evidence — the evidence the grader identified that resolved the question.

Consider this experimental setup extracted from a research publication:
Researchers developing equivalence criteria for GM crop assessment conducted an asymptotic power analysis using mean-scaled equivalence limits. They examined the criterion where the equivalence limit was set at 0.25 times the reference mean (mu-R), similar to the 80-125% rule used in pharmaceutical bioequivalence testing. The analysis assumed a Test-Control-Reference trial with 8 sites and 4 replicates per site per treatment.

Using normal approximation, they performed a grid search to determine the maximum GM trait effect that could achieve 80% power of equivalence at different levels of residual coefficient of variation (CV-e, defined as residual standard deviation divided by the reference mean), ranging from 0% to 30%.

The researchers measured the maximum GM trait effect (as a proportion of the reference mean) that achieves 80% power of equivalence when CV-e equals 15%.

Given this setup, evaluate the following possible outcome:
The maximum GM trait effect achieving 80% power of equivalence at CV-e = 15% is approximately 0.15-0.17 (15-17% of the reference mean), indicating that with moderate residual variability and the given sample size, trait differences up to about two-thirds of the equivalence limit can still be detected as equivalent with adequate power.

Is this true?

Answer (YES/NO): YES